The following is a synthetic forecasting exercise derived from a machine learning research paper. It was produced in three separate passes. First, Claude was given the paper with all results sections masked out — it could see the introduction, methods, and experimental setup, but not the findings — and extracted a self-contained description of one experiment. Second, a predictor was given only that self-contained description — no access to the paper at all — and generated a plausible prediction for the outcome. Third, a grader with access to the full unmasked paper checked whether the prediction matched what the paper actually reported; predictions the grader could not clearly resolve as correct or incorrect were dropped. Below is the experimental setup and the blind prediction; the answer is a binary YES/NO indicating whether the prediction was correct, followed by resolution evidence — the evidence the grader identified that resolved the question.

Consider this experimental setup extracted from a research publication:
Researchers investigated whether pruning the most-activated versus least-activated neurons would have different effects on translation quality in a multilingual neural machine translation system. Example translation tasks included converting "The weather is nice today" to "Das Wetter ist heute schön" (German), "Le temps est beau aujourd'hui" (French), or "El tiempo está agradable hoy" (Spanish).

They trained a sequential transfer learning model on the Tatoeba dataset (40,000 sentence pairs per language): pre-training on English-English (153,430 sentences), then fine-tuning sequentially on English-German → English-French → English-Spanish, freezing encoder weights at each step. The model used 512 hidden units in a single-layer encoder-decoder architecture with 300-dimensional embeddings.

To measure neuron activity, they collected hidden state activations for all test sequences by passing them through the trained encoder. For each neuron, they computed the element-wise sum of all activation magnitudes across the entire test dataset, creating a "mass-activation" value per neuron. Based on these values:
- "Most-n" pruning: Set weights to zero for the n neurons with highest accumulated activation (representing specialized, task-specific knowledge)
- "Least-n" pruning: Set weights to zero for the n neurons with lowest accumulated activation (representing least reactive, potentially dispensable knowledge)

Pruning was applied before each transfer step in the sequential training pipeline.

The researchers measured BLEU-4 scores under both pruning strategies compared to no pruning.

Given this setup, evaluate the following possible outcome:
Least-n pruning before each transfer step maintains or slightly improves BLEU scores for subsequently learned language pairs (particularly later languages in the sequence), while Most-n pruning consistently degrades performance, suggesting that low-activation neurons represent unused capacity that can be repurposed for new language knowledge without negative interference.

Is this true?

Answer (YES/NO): NO